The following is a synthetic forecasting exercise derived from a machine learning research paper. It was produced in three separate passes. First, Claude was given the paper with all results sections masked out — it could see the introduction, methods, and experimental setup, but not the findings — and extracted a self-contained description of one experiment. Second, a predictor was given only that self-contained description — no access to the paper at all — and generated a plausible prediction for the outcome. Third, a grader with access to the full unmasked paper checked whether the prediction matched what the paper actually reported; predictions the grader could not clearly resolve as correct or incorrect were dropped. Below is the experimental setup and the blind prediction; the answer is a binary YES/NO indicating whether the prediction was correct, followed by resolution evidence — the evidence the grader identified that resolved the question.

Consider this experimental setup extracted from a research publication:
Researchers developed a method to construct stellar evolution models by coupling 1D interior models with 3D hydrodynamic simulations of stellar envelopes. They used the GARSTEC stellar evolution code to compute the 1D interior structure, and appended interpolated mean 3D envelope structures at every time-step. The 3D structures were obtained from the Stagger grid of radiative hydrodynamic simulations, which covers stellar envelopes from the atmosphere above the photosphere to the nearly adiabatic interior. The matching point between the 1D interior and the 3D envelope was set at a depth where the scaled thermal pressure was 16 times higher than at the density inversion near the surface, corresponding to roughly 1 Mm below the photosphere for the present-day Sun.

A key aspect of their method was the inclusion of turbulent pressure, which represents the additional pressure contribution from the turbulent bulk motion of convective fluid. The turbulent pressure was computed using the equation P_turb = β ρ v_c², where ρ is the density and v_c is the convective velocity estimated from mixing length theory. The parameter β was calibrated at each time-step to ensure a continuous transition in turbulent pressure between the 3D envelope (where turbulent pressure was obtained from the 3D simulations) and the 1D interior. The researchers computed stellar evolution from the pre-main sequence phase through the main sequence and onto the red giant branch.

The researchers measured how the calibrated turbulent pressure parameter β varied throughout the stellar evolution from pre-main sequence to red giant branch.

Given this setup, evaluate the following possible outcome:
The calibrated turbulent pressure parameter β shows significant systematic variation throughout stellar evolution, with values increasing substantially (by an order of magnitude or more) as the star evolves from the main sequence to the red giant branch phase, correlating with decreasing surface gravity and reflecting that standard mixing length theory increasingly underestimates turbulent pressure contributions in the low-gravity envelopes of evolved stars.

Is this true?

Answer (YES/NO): NO